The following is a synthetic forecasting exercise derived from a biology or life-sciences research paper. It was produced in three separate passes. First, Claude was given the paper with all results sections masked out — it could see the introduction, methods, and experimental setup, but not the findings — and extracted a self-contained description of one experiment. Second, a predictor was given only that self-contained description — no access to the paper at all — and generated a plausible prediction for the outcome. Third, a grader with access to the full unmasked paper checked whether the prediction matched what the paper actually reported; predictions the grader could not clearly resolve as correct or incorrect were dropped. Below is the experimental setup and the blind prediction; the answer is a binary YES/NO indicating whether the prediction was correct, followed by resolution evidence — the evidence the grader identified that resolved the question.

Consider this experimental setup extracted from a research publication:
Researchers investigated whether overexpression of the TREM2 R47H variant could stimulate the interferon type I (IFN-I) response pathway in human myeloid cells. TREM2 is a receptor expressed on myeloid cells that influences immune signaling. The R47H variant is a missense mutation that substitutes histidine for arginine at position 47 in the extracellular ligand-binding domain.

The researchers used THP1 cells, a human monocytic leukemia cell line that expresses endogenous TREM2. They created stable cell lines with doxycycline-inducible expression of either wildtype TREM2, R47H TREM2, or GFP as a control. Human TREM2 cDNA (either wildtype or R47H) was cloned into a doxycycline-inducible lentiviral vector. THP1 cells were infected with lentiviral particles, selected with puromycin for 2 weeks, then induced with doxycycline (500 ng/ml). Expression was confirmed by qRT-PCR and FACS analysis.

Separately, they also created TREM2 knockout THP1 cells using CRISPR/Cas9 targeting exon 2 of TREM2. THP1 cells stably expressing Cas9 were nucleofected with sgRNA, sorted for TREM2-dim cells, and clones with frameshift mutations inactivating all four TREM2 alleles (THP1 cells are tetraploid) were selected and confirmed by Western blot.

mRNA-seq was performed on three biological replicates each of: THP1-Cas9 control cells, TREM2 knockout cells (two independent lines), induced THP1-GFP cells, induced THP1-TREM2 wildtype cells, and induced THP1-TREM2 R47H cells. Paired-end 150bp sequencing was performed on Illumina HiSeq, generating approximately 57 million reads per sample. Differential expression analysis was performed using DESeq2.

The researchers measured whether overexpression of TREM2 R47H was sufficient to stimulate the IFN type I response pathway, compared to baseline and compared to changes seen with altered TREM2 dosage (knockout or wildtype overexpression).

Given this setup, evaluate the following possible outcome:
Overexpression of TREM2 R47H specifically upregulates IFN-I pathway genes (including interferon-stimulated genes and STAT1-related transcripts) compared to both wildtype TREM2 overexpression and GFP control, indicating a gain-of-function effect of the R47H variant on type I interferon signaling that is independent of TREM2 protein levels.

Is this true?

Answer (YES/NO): NO